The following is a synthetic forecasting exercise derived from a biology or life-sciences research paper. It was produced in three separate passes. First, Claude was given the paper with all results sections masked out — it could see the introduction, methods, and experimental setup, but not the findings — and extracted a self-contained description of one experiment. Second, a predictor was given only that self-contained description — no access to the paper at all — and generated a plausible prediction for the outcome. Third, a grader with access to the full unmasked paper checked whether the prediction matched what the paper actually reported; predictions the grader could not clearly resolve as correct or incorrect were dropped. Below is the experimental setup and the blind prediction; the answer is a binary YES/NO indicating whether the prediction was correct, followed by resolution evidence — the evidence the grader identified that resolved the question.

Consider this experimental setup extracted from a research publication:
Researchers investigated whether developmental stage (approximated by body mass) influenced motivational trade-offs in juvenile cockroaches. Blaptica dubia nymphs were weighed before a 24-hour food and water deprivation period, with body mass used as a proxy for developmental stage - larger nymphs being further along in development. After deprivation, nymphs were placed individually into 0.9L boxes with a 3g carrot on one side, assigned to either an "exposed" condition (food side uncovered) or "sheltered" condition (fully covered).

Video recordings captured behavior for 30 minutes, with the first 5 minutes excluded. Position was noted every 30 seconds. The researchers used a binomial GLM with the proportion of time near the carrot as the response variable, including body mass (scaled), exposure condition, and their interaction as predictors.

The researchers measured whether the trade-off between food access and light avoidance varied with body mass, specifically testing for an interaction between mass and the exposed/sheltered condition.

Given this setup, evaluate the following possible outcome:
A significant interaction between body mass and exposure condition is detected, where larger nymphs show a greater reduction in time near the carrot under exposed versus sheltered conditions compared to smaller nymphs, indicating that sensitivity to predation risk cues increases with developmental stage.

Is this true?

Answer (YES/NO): YES